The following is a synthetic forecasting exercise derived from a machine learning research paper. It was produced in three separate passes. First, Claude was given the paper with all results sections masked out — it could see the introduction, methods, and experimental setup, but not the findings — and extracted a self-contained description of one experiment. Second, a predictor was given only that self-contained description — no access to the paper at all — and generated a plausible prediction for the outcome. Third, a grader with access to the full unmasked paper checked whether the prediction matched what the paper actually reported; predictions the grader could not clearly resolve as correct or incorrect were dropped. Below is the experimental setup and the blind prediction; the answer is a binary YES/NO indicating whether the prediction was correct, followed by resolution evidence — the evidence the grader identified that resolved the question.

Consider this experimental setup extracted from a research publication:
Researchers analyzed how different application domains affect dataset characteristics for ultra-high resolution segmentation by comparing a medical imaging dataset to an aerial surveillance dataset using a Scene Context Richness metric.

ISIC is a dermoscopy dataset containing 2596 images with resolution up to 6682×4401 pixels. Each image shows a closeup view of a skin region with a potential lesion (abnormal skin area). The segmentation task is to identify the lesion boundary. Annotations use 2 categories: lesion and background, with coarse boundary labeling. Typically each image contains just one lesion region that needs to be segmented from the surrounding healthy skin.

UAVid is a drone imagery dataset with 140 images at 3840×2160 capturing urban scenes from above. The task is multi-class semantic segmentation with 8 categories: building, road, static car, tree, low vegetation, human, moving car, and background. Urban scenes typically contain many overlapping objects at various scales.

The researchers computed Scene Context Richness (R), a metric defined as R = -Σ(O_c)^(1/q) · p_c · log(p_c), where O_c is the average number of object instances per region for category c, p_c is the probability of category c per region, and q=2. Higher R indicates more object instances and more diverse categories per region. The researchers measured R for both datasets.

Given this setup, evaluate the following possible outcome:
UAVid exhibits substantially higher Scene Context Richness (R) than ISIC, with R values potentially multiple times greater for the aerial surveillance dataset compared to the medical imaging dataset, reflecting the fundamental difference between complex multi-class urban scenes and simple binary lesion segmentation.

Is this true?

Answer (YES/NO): YES